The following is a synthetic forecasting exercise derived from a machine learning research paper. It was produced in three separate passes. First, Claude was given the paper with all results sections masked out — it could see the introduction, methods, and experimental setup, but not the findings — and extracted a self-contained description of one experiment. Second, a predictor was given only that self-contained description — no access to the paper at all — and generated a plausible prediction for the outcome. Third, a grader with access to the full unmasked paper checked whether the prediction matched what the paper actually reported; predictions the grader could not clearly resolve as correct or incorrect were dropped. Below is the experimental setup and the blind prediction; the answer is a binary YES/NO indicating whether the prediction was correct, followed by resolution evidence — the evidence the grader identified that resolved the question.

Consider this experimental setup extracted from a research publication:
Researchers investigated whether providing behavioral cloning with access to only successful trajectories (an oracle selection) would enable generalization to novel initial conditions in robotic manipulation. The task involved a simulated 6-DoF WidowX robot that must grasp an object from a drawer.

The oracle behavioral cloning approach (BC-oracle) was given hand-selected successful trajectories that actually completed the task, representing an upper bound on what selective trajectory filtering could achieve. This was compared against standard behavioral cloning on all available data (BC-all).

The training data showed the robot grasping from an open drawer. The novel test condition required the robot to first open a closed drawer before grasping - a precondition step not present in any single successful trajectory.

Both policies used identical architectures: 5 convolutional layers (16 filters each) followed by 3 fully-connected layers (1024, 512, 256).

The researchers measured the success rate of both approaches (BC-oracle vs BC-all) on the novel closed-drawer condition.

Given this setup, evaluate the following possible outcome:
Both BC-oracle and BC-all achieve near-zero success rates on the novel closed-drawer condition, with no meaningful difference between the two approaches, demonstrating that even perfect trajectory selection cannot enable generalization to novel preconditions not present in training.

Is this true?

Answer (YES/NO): NO